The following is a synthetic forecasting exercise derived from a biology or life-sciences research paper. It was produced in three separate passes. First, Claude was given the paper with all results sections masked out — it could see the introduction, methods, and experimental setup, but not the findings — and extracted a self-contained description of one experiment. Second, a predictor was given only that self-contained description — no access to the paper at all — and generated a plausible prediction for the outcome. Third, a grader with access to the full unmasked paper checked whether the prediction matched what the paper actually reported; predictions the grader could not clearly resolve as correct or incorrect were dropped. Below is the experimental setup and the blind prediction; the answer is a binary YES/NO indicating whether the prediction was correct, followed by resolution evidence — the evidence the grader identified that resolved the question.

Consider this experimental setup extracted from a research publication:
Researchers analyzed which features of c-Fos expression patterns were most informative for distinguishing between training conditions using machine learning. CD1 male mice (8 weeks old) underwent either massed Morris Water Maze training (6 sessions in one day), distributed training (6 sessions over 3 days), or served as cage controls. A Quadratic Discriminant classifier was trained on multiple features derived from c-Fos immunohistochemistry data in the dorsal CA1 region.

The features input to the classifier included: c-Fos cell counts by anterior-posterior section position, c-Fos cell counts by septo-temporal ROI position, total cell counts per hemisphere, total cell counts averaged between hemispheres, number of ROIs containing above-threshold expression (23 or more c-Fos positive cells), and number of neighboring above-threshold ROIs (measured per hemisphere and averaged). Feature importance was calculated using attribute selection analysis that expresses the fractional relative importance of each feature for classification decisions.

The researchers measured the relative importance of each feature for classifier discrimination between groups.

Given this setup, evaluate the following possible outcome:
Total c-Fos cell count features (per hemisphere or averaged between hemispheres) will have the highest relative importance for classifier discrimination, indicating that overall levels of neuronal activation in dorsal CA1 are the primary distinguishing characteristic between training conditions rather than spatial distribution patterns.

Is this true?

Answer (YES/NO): NO